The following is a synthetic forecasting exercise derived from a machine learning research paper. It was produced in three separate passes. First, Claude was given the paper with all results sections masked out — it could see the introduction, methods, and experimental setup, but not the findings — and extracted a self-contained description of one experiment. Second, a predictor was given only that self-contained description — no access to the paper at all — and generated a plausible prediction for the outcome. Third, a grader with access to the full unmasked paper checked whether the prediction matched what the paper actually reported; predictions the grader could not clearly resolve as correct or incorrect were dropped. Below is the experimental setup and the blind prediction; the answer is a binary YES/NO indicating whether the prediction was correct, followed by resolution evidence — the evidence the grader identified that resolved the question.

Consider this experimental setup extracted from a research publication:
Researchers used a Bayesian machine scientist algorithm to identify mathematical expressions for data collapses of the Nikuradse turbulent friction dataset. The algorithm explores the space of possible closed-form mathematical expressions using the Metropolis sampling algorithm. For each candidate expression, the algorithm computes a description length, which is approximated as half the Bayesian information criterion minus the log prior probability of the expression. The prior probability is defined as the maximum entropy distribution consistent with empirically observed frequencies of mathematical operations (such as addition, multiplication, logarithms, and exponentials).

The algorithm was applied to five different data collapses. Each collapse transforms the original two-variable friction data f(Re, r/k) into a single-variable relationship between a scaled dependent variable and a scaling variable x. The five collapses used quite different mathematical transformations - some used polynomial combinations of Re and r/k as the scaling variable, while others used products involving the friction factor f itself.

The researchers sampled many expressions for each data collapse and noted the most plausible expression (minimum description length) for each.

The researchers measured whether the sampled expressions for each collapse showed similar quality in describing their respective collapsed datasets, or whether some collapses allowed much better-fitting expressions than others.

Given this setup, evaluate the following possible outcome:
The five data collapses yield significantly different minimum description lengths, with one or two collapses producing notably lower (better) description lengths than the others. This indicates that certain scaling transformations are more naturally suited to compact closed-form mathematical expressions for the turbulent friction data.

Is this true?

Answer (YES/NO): NO